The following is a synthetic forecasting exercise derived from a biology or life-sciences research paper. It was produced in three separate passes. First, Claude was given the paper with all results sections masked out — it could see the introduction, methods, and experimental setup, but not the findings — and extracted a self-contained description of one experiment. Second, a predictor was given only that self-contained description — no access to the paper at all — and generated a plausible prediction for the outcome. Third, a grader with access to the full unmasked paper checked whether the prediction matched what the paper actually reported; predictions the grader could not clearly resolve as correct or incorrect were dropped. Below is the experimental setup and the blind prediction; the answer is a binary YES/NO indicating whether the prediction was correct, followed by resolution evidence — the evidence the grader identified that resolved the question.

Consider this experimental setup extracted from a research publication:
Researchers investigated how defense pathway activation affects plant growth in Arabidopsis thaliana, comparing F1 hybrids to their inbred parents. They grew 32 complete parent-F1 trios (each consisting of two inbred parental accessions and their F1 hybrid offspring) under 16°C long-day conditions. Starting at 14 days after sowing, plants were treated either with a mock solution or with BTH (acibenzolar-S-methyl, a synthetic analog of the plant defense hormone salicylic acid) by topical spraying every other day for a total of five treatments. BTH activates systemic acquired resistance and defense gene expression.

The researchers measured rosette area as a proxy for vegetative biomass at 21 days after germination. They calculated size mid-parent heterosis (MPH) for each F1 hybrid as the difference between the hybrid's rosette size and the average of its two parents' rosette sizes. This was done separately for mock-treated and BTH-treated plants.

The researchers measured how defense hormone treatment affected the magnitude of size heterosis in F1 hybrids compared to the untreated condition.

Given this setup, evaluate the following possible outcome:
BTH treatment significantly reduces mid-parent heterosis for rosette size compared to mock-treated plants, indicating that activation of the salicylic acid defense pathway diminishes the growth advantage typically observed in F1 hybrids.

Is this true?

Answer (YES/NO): NO